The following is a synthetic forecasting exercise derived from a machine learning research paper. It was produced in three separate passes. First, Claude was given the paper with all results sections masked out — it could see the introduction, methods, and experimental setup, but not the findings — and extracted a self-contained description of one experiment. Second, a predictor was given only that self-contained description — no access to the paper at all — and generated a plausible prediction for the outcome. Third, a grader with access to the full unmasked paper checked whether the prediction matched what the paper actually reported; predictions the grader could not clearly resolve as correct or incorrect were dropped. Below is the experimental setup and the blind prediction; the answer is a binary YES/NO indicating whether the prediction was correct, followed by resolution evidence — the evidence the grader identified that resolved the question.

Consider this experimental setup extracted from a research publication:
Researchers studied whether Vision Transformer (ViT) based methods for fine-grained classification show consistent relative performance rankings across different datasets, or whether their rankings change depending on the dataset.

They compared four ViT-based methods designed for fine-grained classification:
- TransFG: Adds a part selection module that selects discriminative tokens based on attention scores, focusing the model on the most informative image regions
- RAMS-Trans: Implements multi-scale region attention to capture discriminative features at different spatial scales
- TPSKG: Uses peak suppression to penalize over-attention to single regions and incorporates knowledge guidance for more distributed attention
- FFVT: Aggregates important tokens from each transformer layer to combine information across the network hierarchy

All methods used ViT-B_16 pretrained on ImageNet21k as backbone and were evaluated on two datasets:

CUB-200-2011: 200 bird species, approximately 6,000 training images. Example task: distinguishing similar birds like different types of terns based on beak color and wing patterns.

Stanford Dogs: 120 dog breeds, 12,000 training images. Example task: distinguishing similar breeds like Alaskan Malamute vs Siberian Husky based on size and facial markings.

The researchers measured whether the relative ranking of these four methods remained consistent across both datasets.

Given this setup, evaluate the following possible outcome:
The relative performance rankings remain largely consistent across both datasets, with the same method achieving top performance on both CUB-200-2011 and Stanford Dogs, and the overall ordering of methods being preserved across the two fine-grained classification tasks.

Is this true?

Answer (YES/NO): NO